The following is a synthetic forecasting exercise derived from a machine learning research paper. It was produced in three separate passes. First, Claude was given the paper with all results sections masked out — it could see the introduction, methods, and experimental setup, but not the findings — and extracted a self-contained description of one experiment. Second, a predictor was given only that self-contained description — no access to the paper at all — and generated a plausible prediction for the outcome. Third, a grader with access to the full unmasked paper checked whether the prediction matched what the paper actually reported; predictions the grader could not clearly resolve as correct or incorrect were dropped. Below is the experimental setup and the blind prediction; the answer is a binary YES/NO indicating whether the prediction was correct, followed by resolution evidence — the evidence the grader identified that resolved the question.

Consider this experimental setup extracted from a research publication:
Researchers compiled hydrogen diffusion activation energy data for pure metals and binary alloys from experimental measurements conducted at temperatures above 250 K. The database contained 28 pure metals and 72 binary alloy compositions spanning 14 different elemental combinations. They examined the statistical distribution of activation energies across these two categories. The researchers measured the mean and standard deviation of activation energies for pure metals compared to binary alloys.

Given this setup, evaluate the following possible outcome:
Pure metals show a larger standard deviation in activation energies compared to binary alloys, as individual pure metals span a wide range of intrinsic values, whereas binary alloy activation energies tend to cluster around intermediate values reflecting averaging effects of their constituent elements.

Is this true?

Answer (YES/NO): YES